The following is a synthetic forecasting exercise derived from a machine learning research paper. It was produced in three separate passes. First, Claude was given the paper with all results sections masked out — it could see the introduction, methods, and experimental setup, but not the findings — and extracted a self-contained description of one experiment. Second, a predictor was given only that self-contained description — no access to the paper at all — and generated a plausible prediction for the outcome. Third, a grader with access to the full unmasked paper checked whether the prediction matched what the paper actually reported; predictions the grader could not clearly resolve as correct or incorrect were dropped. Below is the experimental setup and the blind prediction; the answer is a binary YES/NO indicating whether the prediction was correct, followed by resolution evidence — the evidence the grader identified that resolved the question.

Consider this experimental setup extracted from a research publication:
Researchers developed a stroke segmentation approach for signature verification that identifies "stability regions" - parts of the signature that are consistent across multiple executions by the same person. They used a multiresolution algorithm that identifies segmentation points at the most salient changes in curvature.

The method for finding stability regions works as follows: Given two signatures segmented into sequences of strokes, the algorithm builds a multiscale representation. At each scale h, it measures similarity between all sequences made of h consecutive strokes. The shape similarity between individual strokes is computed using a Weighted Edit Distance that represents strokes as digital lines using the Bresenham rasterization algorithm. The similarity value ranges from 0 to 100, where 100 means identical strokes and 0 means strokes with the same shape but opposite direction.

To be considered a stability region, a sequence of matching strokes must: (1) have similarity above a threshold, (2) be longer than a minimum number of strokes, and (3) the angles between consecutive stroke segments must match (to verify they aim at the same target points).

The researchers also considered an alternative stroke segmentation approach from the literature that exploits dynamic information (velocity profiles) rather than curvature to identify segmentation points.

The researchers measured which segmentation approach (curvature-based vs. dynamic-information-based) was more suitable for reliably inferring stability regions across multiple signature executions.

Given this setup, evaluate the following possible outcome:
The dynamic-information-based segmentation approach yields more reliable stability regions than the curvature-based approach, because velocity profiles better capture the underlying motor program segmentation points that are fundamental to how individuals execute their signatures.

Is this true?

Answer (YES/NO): NO